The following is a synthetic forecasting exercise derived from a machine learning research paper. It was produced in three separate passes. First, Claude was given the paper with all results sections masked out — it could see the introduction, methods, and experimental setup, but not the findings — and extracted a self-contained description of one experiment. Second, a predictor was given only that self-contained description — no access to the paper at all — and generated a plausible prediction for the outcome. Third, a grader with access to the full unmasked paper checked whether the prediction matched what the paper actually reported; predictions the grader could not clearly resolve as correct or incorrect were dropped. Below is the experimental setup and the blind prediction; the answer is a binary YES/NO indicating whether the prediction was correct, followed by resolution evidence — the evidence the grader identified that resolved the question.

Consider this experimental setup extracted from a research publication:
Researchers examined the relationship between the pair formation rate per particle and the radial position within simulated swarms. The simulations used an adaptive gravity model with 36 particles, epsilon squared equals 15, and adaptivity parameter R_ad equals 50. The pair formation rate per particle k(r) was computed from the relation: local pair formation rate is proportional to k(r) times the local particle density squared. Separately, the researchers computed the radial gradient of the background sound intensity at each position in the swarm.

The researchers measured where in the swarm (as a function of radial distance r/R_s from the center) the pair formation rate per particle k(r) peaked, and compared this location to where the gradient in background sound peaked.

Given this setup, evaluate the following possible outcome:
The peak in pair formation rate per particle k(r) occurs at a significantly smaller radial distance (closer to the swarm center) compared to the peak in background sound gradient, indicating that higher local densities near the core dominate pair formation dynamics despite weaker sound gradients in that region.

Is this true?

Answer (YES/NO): NO